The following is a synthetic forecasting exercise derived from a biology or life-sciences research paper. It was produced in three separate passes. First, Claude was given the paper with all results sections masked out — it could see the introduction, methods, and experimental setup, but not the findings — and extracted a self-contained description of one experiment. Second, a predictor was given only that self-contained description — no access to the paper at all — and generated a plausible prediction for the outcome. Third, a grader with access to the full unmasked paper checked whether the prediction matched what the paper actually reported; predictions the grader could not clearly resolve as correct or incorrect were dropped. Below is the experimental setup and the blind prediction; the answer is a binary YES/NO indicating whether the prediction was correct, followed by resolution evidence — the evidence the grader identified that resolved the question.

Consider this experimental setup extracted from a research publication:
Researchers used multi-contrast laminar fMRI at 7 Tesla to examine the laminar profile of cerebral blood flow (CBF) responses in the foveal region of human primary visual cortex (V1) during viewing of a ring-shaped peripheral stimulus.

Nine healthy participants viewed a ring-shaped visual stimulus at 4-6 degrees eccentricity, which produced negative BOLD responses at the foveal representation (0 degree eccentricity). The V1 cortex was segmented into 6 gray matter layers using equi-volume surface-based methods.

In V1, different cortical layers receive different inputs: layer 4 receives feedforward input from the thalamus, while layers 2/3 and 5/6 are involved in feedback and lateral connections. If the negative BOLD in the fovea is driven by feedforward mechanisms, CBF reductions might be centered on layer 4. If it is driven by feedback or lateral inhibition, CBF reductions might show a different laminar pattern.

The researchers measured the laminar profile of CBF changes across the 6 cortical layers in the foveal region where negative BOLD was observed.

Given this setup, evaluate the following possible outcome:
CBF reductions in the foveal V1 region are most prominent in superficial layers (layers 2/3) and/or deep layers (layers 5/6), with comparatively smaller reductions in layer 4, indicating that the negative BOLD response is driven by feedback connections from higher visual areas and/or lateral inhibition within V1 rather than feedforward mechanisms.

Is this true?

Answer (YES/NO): YES